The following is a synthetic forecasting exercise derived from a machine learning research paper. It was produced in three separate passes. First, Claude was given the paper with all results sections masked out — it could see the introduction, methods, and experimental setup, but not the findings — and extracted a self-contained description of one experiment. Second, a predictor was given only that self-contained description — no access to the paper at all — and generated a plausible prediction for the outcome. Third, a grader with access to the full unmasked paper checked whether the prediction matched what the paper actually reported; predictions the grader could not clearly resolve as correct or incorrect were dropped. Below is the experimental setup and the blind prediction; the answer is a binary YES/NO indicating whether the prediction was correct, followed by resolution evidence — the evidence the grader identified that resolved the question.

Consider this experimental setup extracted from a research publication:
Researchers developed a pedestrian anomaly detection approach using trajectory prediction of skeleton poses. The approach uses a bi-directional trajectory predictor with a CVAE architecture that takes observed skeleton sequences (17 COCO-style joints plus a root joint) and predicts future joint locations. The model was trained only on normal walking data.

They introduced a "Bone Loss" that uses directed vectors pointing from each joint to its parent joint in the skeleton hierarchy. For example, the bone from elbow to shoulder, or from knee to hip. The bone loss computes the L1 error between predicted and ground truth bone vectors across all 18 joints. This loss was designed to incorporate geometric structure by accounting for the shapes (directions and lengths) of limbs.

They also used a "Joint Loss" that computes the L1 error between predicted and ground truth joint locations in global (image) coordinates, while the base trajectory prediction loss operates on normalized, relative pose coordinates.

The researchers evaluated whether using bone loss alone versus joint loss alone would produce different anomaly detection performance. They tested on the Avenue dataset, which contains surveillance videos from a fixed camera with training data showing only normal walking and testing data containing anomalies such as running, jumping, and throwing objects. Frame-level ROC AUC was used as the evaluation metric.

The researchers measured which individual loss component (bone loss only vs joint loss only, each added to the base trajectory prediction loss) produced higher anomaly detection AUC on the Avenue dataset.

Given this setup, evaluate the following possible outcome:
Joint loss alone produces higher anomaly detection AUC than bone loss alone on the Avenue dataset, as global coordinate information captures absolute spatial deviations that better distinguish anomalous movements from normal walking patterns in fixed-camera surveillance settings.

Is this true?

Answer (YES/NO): NO